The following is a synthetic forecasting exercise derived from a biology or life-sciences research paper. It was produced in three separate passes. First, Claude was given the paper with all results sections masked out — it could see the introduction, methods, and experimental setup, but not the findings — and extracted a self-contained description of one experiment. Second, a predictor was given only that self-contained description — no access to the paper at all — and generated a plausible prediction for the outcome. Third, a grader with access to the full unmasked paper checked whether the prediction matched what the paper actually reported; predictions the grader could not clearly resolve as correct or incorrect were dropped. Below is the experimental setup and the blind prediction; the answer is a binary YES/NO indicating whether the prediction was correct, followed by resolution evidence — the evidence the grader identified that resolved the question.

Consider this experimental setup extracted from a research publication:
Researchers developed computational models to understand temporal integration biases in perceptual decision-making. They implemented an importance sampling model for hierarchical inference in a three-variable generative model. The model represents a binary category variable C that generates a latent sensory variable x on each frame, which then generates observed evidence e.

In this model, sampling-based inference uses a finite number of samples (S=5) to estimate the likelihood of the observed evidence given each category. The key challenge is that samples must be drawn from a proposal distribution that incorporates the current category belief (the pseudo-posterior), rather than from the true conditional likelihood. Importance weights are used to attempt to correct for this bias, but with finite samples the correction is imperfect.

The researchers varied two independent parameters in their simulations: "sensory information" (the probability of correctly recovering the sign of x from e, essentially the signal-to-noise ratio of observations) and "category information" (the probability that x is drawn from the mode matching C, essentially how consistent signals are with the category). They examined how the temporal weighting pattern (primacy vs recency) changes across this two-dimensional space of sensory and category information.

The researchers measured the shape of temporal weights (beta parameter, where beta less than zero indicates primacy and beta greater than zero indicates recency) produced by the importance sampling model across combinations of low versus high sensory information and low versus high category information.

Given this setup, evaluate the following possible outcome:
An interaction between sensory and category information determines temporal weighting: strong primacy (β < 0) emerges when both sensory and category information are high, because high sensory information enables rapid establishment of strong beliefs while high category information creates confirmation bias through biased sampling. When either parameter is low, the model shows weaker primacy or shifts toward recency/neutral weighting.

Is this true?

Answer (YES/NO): NO